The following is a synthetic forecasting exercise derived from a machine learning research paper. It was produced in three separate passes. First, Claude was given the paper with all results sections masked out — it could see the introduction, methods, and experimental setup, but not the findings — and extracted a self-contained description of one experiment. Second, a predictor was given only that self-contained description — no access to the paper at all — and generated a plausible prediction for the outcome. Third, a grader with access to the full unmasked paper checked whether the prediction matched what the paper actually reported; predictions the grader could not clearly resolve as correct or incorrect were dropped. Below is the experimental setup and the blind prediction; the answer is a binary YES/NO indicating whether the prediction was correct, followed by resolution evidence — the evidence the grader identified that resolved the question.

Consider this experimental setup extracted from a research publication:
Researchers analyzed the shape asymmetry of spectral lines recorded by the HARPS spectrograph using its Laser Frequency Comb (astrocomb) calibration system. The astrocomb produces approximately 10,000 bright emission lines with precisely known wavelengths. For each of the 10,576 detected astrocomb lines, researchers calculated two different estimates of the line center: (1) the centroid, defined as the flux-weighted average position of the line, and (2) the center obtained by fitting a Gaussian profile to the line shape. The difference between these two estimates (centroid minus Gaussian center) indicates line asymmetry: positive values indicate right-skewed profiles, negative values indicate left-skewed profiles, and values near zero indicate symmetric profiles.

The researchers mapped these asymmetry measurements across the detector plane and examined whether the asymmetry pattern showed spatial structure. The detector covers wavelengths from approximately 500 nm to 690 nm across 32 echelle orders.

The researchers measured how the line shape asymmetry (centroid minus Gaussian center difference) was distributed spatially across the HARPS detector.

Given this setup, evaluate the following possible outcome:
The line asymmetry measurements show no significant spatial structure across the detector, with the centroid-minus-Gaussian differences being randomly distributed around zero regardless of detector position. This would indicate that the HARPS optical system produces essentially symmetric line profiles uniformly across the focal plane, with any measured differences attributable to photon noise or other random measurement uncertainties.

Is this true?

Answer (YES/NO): NO